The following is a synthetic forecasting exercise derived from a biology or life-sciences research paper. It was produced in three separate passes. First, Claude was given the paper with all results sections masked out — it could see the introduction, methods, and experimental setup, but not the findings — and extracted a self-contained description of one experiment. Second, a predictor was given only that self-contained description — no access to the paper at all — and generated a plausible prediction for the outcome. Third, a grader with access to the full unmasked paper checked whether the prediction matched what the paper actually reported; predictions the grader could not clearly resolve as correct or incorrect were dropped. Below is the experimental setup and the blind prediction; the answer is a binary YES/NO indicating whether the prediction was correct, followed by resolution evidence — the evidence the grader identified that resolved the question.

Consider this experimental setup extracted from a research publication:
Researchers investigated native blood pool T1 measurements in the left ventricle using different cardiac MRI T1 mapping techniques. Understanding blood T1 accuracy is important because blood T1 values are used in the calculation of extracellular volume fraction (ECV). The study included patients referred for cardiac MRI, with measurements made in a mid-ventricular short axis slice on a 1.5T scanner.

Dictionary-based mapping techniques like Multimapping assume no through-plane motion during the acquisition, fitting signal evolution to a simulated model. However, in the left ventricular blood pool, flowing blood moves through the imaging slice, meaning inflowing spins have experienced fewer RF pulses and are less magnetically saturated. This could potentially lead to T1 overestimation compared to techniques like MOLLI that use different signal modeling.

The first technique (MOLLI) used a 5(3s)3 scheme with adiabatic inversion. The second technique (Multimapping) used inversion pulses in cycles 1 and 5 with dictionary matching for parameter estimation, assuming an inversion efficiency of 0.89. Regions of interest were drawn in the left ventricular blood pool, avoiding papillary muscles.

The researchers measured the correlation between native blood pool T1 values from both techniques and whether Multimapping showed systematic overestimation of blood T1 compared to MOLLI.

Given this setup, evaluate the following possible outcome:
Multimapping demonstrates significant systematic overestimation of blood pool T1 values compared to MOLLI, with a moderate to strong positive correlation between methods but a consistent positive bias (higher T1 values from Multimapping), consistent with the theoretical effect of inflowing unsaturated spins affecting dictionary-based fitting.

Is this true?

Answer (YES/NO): YES